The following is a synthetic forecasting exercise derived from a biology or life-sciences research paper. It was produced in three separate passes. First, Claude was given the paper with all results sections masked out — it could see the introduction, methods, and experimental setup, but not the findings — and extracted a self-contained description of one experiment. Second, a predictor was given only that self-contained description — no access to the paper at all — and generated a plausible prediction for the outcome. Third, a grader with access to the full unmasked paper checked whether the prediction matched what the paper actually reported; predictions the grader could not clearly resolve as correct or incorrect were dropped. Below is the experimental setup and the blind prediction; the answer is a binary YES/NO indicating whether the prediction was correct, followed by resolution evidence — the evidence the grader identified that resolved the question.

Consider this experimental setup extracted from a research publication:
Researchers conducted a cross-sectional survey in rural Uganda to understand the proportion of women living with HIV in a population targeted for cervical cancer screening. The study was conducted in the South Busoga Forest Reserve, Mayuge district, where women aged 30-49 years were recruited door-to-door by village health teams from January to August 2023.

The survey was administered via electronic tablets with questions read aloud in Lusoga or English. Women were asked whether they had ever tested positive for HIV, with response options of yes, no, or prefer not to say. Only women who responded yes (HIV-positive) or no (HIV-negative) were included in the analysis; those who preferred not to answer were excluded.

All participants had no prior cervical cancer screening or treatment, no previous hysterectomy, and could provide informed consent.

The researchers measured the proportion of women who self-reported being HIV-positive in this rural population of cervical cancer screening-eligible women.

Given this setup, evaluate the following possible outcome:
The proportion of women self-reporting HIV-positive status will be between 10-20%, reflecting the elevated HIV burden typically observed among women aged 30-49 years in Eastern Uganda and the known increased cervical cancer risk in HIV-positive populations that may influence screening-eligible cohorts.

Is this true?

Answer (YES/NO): NO